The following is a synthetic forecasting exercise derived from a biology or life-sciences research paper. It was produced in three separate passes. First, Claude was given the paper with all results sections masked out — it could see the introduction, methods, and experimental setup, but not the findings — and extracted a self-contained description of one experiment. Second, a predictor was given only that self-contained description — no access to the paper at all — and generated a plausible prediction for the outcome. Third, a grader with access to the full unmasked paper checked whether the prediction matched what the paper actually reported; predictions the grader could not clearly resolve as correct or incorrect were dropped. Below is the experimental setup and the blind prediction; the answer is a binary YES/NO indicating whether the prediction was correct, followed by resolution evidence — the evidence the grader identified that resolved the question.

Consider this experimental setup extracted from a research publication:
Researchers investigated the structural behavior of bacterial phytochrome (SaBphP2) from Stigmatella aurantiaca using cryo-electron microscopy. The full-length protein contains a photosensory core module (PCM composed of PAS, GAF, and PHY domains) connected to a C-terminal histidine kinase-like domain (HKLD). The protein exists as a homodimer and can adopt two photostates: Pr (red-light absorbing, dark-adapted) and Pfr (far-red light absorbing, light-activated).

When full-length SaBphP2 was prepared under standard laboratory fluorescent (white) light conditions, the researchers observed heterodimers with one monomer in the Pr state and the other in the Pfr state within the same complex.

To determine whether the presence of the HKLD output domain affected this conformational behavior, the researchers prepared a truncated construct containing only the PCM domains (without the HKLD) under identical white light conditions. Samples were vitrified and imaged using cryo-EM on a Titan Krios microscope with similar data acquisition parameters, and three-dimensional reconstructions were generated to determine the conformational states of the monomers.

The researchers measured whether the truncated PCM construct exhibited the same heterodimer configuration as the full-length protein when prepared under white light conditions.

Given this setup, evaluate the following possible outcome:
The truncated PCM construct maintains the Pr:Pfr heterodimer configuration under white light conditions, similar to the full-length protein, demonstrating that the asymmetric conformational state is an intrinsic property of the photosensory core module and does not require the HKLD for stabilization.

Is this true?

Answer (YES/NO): YES